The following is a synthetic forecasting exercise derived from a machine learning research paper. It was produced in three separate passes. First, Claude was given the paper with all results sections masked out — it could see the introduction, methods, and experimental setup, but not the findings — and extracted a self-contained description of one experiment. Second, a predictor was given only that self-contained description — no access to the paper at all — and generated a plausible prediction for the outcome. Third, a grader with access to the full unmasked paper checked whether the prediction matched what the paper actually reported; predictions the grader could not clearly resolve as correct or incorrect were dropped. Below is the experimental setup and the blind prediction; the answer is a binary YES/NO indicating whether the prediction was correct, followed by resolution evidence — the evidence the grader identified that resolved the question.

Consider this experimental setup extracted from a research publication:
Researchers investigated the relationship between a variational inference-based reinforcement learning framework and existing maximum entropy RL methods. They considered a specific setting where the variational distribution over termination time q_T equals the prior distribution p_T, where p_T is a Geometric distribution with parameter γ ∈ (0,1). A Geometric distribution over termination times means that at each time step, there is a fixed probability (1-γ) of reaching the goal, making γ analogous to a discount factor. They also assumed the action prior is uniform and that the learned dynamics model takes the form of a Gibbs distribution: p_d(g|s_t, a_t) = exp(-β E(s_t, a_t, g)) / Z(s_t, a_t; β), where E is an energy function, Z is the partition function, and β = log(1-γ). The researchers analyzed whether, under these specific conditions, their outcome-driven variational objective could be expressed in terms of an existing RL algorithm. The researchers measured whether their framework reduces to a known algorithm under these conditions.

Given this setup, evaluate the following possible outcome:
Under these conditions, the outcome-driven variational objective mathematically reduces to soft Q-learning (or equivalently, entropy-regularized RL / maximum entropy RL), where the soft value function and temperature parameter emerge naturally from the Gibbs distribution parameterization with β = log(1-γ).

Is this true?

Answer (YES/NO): YES